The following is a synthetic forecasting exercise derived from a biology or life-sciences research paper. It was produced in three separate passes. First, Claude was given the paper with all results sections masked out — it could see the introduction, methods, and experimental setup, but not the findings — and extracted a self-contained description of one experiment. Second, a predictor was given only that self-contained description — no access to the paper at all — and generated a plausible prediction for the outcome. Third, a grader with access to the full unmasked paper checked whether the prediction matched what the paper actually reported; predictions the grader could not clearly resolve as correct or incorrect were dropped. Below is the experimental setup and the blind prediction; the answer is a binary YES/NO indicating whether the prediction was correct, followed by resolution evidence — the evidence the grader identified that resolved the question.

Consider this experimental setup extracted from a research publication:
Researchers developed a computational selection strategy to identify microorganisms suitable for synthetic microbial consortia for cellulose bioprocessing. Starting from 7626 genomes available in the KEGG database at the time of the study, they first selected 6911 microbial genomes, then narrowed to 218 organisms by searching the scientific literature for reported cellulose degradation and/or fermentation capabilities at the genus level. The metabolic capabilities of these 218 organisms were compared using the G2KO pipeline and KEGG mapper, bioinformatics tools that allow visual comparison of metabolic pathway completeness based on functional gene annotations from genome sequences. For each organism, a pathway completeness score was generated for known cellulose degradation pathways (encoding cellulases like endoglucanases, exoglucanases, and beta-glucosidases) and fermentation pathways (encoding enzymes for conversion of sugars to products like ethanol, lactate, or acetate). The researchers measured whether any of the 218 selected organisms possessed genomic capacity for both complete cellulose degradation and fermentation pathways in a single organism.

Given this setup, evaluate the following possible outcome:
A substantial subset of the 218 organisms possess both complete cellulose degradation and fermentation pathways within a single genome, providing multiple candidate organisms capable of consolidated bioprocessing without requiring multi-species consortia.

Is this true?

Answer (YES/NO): NO